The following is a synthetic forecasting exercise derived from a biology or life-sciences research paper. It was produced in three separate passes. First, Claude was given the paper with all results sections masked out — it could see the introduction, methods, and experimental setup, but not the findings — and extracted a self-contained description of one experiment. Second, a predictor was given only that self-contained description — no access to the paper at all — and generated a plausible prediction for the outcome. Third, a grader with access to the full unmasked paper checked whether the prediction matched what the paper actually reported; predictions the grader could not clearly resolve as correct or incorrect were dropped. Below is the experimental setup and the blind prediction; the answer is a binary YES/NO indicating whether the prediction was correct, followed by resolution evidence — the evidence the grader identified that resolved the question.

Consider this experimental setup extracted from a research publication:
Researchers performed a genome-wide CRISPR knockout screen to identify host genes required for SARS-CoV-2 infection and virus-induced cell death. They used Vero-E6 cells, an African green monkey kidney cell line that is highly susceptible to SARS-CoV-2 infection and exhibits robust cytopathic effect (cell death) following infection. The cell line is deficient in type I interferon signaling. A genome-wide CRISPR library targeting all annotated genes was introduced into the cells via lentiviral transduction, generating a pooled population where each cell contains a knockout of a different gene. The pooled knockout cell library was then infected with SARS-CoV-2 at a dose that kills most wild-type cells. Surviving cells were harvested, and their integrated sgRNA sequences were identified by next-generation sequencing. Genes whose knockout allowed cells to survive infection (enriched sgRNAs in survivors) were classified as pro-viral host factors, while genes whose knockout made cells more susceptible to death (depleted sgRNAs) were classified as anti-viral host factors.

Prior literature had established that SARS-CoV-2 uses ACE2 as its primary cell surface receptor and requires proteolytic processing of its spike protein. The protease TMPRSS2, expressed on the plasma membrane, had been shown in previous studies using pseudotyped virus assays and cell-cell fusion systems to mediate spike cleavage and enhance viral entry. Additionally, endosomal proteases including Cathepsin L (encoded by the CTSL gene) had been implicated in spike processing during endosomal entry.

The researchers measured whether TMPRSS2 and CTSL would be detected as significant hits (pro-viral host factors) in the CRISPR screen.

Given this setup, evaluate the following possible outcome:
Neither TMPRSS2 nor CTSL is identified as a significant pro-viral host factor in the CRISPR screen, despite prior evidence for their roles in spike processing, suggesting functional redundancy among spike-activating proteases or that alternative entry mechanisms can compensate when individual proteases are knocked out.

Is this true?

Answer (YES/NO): NO